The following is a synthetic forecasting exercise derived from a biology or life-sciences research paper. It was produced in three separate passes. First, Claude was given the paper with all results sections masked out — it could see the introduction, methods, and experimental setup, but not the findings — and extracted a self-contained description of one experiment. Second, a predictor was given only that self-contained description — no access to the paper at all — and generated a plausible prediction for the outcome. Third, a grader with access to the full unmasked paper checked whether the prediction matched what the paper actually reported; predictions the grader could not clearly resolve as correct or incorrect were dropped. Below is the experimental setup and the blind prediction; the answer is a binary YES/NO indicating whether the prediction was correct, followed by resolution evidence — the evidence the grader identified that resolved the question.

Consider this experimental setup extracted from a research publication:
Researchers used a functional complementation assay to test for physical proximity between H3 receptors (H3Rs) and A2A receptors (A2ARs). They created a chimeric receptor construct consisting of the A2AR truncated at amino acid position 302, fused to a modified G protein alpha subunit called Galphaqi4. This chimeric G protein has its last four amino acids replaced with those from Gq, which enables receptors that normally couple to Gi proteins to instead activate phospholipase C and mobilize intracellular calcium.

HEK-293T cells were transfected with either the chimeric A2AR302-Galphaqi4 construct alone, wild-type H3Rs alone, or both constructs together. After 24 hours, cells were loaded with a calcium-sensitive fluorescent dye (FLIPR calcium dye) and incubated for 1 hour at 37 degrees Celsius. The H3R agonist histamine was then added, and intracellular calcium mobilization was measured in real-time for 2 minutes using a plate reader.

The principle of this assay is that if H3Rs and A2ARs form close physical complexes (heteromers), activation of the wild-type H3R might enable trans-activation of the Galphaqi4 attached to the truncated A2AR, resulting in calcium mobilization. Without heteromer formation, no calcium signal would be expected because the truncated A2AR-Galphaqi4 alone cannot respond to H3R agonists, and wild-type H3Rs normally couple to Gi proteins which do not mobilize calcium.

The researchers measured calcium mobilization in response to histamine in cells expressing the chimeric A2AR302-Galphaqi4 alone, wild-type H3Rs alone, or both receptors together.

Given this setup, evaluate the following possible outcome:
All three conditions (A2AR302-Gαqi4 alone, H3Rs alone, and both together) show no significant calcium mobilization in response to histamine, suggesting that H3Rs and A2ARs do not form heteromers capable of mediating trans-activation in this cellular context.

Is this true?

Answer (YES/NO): NO